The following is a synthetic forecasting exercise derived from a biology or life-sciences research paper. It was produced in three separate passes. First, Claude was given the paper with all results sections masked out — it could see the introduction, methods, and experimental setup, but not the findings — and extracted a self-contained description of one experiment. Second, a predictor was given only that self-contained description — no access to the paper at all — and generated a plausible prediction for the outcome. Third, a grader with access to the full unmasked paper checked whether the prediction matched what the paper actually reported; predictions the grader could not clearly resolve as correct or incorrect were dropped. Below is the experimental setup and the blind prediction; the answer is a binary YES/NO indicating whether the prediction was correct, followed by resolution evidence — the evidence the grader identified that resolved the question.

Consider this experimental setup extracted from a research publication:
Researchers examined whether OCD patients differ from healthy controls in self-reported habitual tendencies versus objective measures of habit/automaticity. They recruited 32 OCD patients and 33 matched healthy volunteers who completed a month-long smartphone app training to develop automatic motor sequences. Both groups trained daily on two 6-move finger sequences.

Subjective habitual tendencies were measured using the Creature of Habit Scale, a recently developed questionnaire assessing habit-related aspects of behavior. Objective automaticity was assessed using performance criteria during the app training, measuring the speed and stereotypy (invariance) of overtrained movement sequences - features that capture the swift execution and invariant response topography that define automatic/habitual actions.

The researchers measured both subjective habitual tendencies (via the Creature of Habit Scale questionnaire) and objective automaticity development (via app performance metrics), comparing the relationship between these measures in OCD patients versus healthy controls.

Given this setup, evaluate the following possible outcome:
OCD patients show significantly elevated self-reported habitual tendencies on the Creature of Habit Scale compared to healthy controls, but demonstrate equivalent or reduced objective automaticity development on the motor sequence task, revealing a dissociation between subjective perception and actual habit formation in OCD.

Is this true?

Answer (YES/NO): YES